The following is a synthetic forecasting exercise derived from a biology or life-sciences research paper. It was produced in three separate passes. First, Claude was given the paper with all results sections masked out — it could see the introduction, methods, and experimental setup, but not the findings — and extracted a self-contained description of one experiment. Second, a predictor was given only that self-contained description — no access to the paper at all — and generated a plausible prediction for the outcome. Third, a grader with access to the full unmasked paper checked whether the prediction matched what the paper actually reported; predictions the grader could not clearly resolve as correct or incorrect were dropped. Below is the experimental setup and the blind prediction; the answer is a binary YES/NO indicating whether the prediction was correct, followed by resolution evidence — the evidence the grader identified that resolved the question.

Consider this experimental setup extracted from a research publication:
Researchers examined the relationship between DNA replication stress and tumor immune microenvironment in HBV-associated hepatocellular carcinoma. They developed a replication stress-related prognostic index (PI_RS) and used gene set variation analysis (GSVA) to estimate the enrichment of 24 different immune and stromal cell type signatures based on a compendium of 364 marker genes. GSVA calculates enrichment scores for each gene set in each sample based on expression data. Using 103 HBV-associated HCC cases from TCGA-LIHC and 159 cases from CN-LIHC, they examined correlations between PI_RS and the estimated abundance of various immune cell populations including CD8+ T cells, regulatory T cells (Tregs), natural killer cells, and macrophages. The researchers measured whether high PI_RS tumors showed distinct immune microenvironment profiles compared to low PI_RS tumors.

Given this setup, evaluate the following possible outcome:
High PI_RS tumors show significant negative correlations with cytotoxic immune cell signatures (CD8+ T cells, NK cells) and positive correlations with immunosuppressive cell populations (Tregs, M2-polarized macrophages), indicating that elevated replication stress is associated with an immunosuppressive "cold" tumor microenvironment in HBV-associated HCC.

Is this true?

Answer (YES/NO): NO